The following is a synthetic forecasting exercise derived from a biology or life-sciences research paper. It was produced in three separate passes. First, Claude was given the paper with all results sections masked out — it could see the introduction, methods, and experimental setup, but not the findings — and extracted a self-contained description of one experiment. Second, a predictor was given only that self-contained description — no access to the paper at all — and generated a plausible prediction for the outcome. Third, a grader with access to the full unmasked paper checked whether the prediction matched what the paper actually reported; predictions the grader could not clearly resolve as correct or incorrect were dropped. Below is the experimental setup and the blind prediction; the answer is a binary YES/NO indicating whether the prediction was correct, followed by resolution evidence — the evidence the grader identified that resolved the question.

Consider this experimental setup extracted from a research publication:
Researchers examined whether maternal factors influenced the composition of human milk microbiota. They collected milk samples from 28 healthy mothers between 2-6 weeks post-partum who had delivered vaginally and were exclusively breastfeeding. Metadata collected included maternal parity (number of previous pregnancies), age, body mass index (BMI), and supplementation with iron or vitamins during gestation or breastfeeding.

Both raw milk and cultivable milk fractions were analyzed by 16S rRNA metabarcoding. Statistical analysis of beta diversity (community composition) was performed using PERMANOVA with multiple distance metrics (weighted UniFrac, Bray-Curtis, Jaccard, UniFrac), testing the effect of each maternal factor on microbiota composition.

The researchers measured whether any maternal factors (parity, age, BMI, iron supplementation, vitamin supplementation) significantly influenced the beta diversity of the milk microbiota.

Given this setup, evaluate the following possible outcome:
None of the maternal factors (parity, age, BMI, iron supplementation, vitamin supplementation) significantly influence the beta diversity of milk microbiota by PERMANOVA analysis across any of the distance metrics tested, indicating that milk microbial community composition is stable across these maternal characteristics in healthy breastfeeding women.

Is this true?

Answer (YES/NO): NO